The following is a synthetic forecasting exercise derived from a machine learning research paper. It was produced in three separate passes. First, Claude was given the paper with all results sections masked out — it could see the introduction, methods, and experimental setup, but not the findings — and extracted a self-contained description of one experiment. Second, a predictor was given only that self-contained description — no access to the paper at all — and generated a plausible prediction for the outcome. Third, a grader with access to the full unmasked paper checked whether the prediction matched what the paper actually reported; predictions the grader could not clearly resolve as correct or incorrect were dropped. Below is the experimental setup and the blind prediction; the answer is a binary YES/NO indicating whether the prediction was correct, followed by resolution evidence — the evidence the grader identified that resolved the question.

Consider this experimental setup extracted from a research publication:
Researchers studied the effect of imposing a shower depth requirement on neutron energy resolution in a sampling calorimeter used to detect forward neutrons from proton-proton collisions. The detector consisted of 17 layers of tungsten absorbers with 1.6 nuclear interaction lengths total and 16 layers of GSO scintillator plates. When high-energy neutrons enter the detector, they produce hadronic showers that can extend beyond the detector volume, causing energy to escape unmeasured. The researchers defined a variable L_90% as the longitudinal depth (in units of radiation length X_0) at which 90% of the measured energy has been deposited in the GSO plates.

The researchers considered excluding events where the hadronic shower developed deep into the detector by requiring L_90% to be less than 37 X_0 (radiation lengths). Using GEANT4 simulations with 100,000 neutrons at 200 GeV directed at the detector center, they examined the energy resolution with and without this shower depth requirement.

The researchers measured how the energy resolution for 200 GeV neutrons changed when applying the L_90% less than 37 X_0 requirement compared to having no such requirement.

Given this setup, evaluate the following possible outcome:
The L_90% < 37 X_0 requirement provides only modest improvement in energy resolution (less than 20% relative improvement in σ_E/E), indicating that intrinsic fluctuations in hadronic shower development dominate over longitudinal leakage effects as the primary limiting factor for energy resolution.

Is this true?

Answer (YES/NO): YES